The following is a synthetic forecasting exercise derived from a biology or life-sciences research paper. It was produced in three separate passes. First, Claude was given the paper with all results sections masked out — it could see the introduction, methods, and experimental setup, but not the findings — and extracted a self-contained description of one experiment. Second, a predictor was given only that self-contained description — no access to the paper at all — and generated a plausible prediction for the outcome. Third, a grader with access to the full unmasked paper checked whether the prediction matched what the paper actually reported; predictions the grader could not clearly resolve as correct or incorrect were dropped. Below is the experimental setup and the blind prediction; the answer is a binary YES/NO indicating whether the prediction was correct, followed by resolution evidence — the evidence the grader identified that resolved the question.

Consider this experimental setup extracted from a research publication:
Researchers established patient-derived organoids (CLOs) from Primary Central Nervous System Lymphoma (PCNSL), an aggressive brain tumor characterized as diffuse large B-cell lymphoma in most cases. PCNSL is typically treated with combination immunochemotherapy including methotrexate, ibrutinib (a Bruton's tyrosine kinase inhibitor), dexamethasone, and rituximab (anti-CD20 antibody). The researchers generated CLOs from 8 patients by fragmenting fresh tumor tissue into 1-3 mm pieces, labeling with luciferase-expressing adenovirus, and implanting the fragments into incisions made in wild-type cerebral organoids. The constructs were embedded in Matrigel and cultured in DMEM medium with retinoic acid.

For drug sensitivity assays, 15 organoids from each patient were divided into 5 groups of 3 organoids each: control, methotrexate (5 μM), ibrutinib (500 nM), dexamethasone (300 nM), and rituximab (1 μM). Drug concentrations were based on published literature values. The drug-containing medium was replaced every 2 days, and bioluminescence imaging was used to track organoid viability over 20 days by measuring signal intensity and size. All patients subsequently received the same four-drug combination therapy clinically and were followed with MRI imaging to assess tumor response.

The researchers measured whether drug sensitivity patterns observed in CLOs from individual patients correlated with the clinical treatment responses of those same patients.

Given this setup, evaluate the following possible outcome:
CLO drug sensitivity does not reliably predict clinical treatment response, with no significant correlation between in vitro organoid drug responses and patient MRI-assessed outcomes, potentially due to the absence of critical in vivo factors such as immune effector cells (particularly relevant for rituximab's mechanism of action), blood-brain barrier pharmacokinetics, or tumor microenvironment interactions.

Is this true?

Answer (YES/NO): NO